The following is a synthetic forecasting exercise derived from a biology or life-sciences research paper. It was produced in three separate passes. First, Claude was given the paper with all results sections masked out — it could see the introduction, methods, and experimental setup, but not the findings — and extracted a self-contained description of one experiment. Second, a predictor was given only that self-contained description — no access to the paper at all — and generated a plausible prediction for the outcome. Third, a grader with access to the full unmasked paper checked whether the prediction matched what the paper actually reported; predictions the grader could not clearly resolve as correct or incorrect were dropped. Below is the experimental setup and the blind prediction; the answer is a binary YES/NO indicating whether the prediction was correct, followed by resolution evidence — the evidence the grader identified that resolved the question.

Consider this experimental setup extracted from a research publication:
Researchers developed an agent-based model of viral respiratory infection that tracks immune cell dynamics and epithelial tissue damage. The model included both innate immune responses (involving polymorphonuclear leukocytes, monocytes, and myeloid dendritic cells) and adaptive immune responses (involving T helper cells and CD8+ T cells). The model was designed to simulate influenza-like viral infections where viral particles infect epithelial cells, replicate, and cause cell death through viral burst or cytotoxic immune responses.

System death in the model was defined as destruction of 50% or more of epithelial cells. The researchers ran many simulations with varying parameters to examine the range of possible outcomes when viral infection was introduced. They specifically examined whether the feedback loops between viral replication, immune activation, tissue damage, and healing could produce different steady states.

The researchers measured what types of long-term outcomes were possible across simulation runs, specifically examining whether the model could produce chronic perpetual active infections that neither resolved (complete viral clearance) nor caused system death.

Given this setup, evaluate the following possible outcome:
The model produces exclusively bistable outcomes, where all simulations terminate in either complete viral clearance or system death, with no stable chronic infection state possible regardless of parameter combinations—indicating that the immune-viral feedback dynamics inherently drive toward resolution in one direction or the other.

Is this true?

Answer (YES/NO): YES